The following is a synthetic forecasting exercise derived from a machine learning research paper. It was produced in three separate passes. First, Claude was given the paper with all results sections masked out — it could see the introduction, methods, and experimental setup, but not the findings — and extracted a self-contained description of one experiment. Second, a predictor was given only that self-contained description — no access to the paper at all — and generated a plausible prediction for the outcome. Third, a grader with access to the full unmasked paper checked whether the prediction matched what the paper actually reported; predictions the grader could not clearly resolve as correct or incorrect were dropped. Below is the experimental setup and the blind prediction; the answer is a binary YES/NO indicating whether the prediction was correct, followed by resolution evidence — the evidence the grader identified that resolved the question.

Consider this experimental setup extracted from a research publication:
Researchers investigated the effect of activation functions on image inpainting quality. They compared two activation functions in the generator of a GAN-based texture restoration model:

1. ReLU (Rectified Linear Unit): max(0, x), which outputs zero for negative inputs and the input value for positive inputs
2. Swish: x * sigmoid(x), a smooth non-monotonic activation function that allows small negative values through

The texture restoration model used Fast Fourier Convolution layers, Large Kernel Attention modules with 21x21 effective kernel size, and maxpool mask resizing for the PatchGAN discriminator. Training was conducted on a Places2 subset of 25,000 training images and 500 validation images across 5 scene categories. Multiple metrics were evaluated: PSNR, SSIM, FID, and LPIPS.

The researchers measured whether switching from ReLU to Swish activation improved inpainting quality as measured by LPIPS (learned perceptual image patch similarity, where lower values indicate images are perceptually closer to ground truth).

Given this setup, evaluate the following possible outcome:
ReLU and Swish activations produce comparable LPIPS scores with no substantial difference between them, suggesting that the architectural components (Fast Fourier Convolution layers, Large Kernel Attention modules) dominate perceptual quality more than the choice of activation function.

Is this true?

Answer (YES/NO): NO